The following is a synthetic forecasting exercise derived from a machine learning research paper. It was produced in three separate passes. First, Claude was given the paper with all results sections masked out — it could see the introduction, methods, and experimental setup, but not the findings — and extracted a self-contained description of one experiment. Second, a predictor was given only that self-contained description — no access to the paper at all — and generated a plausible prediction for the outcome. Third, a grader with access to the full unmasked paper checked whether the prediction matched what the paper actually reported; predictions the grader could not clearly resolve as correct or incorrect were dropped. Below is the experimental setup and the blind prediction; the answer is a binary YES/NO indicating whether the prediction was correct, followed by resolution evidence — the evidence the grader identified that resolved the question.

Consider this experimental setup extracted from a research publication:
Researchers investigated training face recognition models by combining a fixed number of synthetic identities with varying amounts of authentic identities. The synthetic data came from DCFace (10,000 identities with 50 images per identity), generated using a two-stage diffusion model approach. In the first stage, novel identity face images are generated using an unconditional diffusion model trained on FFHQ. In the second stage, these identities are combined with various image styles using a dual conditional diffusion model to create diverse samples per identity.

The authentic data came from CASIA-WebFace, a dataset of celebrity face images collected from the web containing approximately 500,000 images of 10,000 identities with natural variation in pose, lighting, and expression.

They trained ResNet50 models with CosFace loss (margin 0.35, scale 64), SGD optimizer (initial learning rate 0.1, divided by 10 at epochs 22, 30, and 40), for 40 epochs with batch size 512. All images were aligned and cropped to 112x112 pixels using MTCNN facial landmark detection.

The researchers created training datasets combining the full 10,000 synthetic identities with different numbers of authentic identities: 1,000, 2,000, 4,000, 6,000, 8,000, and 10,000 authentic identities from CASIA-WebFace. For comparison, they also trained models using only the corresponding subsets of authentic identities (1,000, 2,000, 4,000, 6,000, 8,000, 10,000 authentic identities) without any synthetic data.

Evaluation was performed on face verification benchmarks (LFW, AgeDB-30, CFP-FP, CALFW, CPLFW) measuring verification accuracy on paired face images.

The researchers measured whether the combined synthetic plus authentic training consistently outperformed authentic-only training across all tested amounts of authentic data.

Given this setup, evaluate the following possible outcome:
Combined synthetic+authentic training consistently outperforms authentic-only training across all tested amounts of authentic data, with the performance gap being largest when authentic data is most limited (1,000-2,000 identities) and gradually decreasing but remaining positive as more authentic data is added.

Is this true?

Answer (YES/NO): NO